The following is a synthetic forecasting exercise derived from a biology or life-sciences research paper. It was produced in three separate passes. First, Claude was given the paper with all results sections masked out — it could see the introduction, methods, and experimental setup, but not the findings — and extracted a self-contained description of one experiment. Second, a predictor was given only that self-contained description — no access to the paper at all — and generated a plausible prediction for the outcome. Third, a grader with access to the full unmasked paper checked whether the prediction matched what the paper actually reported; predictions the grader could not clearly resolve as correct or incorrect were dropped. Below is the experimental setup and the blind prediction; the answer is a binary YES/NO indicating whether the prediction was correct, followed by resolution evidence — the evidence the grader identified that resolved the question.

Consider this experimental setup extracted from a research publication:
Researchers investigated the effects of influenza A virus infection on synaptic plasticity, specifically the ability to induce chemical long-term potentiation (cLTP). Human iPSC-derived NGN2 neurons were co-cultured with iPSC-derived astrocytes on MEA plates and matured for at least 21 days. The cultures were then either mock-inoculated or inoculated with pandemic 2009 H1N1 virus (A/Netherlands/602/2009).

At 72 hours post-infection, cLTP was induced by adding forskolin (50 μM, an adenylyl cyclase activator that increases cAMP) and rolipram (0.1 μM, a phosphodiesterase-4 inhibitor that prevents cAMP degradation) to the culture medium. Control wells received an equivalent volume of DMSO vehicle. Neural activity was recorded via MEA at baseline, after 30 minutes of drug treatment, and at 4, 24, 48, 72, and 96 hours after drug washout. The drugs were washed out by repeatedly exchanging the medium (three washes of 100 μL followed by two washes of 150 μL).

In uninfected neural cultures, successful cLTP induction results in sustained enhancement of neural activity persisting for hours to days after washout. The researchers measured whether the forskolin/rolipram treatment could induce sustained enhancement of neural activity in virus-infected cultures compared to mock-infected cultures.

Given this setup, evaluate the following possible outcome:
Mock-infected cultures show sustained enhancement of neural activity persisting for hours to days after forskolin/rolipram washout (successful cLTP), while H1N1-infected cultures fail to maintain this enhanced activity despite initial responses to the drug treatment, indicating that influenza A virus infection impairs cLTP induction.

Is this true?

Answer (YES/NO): NO